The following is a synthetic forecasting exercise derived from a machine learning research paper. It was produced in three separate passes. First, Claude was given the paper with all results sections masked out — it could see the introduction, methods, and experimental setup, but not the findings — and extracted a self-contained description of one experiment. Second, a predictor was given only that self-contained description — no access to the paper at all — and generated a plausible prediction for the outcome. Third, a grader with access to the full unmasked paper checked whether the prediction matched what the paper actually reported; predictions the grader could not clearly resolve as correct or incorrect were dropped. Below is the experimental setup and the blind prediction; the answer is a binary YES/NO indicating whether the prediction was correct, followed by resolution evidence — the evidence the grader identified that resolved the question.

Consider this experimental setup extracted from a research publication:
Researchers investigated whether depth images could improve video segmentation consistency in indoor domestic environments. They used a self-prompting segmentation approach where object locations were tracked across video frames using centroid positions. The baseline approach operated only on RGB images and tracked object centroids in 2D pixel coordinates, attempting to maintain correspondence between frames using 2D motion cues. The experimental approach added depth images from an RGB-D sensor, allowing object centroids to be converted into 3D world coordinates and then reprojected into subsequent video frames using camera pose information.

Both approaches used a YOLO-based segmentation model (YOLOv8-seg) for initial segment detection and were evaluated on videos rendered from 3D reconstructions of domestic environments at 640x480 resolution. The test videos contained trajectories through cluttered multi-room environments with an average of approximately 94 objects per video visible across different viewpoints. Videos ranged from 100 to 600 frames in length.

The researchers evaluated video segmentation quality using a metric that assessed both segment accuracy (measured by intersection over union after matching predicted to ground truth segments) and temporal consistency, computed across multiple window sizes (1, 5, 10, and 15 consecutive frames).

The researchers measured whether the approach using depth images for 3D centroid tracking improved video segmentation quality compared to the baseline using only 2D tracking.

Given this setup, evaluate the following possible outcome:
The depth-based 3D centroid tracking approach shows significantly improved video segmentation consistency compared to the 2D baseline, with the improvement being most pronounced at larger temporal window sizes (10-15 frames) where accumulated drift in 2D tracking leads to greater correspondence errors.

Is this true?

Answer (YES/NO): YES